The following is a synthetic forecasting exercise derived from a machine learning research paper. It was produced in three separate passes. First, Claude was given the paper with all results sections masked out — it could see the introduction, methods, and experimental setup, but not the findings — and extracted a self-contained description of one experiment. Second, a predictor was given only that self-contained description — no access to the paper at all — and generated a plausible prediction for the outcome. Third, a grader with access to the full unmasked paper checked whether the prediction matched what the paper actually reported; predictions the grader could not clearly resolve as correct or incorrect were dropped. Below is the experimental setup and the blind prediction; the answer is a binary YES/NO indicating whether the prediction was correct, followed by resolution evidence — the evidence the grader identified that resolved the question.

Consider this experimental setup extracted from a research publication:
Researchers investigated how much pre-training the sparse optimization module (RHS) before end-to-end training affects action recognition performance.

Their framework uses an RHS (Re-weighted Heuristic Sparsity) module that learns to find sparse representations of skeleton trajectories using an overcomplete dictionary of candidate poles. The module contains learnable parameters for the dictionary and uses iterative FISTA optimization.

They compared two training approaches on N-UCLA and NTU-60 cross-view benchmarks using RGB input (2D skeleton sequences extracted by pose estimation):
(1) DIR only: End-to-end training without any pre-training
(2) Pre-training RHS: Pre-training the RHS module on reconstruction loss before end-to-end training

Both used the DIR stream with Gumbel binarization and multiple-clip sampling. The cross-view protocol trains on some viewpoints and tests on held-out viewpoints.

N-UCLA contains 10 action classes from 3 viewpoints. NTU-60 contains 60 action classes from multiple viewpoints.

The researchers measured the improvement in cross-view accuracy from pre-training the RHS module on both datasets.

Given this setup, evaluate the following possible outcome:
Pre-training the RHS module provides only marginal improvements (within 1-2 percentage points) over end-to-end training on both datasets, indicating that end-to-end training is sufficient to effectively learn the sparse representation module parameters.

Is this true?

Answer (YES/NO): NO